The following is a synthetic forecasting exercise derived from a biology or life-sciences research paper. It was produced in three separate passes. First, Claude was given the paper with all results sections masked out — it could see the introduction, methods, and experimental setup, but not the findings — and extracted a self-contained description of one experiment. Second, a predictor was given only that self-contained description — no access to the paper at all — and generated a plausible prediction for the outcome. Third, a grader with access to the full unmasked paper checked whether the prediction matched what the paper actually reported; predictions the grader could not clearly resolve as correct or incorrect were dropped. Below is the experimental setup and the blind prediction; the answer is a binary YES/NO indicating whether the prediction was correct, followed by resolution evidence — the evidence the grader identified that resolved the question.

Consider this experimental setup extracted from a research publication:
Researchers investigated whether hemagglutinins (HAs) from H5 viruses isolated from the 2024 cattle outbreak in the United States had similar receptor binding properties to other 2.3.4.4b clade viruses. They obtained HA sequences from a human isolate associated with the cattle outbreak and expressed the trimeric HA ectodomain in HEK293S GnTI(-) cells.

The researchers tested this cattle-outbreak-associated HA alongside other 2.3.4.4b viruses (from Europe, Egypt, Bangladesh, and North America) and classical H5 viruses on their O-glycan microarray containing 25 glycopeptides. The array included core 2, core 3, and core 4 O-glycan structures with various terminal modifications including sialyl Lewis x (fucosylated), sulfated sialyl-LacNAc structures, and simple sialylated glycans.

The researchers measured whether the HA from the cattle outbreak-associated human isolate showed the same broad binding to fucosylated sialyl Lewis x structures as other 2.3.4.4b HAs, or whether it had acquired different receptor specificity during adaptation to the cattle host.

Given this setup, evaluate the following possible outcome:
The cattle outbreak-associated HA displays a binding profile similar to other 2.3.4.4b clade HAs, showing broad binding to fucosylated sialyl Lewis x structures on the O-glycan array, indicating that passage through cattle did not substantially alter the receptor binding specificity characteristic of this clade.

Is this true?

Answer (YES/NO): YES